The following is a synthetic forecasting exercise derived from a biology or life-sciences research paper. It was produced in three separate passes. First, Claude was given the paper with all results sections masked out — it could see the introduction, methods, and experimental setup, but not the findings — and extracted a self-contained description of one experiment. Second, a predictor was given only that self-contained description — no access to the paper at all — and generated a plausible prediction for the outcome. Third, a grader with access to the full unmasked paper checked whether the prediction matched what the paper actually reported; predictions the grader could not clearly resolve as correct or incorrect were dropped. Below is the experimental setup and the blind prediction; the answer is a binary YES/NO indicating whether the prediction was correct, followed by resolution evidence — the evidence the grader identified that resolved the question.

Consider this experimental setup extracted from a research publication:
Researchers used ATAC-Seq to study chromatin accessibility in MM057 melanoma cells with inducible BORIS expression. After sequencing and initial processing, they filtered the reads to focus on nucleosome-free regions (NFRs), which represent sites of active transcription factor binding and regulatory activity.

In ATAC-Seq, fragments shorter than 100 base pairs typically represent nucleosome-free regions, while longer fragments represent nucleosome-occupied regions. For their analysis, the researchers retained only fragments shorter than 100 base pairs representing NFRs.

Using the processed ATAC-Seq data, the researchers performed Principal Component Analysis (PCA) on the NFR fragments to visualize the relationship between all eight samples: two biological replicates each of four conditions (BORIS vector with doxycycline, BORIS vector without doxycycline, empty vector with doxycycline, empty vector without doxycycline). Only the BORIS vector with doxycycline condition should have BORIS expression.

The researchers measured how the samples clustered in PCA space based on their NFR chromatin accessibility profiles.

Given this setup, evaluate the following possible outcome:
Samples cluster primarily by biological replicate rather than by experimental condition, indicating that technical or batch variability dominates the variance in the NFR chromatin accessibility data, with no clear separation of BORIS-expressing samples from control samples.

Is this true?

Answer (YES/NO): NO